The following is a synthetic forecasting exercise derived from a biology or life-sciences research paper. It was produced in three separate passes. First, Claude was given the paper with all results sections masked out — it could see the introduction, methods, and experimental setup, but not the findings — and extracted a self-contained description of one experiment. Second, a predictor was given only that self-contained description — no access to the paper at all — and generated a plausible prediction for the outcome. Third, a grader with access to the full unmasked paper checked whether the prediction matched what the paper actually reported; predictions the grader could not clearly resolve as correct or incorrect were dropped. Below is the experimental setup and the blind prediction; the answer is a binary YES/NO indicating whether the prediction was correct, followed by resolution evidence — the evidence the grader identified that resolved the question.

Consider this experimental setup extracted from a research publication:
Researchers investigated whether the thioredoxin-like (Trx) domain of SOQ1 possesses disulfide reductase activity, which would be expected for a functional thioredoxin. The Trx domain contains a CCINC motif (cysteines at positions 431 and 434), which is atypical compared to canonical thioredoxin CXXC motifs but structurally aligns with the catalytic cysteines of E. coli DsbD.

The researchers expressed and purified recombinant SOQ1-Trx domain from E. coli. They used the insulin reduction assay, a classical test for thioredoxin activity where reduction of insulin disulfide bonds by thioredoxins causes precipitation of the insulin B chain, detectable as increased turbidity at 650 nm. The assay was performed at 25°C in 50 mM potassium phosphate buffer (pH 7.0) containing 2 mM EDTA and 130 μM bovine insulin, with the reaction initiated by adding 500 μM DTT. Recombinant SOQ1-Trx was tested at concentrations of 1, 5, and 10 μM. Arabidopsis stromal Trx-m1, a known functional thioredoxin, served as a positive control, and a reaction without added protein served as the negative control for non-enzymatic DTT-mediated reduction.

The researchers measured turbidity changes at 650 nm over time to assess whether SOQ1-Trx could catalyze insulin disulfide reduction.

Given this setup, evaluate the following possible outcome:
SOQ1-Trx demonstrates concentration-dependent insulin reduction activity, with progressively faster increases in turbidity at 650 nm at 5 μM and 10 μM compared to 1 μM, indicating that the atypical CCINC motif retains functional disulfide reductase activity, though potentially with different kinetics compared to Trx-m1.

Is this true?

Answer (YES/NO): NO